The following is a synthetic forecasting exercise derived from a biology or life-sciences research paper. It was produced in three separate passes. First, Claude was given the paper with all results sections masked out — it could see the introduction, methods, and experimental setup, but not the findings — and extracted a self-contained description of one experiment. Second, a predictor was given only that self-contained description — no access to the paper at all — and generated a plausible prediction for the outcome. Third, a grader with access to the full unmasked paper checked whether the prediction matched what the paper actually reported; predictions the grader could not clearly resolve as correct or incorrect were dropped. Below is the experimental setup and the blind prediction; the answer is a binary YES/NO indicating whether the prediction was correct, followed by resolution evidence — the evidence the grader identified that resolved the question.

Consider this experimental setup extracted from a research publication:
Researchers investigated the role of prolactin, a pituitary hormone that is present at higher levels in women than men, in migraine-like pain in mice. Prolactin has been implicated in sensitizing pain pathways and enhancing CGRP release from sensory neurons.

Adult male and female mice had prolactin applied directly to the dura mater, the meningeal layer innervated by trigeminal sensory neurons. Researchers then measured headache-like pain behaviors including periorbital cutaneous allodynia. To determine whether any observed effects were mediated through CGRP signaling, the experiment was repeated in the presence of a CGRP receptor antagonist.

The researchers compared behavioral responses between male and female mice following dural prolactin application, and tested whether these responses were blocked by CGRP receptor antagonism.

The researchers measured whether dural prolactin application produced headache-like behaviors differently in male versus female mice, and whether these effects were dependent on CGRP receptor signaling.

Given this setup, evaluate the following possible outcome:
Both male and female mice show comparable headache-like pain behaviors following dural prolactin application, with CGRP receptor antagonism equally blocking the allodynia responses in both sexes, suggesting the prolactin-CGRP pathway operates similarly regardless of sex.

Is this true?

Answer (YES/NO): NO